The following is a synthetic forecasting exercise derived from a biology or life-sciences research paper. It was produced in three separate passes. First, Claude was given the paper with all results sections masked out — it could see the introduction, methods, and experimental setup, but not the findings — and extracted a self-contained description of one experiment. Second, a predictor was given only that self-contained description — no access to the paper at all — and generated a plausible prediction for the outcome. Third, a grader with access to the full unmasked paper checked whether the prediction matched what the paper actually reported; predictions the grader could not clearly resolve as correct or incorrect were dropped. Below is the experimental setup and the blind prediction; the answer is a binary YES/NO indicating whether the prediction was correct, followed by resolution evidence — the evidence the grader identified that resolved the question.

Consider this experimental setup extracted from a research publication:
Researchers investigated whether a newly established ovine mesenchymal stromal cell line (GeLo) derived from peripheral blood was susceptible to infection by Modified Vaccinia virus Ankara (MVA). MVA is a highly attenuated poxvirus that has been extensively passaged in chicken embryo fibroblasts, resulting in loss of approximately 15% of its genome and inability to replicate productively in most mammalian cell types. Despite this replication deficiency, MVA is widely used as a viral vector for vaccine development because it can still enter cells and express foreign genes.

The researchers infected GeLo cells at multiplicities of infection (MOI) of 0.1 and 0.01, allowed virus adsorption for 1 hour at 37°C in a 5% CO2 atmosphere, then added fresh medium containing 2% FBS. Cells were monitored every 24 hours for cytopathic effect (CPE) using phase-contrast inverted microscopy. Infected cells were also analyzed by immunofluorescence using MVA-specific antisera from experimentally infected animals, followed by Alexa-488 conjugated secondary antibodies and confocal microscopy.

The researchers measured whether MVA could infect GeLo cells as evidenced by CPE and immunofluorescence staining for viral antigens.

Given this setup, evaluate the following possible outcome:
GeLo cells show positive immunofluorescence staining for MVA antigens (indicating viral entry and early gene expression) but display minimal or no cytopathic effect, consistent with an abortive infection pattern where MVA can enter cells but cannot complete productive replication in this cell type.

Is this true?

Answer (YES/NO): YES